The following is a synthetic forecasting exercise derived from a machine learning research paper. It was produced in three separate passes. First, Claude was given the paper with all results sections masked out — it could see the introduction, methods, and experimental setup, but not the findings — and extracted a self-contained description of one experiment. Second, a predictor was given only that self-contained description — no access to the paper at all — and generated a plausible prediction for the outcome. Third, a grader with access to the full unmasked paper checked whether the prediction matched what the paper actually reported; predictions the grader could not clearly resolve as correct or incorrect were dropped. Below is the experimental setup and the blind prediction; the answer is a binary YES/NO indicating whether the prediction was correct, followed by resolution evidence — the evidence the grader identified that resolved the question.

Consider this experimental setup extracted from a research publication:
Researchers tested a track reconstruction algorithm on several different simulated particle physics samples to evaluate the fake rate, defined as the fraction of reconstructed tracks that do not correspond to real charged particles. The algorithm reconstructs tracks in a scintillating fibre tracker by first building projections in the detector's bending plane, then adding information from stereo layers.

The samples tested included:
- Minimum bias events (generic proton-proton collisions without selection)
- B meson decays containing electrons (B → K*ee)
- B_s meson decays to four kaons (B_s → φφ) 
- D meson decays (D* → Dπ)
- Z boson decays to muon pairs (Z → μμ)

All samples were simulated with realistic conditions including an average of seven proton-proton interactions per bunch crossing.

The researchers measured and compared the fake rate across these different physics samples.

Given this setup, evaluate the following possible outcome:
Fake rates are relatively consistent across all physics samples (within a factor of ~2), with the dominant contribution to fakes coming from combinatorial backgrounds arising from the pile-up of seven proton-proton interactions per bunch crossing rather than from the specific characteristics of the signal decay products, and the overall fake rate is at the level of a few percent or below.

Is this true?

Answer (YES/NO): NO